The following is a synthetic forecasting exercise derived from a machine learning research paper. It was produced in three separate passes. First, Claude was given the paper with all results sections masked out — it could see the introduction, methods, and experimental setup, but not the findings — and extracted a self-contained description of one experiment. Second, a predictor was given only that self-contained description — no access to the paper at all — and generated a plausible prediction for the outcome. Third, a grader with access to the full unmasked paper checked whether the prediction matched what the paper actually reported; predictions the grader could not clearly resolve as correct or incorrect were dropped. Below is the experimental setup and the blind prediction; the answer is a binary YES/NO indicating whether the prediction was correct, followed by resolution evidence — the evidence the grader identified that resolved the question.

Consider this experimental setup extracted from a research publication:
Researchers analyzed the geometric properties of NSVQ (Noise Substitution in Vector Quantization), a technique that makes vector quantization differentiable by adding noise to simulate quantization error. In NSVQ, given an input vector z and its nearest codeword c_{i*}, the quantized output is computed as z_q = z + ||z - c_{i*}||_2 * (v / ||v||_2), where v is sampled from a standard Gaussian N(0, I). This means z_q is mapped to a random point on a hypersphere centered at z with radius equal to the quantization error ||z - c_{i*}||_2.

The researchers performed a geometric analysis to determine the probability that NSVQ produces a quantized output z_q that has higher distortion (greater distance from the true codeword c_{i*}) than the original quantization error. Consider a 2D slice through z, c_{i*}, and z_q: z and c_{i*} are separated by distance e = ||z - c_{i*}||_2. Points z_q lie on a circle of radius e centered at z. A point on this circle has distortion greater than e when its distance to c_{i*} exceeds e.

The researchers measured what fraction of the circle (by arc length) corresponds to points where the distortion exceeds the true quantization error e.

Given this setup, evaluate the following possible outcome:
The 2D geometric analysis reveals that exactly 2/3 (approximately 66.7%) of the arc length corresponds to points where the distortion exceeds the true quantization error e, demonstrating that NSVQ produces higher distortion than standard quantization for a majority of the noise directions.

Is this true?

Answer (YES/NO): YES